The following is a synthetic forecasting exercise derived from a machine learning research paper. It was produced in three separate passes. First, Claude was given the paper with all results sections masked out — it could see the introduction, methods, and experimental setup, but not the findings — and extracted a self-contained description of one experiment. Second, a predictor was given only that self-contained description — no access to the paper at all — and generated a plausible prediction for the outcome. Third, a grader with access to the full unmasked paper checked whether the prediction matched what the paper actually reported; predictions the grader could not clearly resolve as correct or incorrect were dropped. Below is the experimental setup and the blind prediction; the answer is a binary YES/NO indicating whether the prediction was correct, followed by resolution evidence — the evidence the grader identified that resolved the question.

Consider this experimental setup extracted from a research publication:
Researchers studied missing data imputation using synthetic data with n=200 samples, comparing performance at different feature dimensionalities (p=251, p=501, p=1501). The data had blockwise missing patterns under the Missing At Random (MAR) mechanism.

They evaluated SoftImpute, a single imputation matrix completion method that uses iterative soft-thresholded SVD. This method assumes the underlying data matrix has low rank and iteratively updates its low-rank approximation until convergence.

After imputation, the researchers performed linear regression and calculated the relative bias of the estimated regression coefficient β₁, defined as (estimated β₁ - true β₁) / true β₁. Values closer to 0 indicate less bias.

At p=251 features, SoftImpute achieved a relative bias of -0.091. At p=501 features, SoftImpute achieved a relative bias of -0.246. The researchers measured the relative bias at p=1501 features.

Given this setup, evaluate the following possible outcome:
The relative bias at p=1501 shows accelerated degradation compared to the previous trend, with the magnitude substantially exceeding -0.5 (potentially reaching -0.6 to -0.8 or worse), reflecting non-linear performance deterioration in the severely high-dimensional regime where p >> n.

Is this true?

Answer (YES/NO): NO